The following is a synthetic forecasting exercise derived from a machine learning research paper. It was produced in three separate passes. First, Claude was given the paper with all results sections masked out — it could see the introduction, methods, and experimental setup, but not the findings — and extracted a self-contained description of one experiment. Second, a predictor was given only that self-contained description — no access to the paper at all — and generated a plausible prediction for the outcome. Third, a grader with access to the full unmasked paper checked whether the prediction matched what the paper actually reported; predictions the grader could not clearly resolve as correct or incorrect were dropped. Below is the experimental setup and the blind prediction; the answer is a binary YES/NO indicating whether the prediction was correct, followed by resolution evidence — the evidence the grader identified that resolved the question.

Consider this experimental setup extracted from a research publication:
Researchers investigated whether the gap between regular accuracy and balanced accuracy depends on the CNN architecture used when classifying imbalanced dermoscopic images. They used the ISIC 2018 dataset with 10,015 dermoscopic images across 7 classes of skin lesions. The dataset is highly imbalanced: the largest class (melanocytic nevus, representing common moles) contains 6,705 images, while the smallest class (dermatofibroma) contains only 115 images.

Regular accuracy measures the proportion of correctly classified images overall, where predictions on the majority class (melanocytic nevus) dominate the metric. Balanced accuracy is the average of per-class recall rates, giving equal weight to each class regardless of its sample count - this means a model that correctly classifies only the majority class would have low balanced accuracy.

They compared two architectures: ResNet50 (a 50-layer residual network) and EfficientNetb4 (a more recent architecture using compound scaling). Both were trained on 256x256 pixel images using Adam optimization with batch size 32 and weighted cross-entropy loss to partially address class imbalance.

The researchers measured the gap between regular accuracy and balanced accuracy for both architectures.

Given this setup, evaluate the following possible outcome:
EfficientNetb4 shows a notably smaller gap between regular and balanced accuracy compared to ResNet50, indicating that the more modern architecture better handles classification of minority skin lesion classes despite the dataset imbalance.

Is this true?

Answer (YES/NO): NO